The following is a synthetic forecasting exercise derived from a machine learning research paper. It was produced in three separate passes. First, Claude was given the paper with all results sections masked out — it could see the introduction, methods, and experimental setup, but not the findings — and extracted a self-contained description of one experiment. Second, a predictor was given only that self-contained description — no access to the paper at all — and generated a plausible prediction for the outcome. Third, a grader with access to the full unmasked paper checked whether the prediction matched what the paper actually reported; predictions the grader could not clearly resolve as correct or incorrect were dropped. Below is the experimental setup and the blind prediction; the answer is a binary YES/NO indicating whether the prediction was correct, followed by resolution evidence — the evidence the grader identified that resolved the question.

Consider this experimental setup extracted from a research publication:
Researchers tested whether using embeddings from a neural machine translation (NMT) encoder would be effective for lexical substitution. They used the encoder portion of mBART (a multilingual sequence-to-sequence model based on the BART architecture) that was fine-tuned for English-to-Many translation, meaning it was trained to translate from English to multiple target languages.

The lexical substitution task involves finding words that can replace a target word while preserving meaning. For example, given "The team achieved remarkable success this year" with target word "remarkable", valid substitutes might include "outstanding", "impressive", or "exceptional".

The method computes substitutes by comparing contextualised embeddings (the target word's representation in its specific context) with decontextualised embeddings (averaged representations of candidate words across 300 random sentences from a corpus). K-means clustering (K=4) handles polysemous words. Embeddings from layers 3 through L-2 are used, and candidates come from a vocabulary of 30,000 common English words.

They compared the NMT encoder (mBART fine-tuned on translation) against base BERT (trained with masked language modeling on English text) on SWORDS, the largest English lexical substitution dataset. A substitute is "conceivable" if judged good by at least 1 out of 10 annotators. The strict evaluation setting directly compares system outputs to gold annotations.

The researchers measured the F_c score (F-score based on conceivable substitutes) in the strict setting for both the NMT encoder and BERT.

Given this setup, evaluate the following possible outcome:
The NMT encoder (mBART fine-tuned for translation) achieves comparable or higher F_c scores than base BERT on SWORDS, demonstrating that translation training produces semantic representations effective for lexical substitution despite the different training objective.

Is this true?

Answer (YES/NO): NO